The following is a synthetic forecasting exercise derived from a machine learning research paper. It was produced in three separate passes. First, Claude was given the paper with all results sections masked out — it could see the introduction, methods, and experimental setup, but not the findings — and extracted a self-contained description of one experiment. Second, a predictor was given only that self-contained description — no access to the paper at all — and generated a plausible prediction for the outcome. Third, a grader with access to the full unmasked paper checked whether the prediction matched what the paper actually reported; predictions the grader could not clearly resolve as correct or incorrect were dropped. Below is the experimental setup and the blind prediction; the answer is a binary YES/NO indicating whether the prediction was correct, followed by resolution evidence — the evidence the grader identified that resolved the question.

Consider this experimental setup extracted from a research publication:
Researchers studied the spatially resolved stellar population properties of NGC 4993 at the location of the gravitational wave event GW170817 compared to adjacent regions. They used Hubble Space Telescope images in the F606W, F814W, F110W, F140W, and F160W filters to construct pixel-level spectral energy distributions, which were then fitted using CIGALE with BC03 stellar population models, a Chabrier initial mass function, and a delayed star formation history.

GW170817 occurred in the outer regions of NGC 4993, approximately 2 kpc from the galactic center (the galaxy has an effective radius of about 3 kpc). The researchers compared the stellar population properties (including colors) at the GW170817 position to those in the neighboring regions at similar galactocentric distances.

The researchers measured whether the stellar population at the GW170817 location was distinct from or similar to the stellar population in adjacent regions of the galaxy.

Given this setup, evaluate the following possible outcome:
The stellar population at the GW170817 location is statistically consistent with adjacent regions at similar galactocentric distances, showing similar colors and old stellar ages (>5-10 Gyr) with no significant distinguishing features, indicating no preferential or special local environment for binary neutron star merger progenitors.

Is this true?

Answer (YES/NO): YES